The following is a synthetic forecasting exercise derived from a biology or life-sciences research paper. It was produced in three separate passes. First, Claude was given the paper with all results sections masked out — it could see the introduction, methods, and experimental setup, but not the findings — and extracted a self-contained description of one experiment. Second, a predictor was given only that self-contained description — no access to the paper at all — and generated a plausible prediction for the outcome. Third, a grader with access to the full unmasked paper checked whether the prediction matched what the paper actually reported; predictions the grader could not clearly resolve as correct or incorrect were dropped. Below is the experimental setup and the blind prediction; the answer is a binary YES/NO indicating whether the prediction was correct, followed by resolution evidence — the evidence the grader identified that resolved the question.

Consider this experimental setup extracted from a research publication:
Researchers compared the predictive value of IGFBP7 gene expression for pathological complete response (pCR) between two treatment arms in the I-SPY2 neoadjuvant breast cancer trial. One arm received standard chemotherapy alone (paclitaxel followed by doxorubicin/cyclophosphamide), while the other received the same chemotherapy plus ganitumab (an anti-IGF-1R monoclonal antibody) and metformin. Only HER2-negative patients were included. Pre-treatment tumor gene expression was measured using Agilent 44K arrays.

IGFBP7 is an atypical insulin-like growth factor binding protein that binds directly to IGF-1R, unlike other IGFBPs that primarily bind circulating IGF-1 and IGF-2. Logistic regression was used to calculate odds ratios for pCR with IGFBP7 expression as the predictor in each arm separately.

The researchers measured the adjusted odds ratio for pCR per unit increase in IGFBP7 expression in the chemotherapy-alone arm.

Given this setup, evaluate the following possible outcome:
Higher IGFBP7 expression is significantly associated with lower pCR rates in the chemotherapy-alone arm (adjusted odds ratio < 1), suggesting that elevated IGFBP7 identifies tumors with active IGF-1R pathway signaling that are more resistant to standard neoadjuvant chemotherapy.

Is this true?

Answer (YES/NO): NO